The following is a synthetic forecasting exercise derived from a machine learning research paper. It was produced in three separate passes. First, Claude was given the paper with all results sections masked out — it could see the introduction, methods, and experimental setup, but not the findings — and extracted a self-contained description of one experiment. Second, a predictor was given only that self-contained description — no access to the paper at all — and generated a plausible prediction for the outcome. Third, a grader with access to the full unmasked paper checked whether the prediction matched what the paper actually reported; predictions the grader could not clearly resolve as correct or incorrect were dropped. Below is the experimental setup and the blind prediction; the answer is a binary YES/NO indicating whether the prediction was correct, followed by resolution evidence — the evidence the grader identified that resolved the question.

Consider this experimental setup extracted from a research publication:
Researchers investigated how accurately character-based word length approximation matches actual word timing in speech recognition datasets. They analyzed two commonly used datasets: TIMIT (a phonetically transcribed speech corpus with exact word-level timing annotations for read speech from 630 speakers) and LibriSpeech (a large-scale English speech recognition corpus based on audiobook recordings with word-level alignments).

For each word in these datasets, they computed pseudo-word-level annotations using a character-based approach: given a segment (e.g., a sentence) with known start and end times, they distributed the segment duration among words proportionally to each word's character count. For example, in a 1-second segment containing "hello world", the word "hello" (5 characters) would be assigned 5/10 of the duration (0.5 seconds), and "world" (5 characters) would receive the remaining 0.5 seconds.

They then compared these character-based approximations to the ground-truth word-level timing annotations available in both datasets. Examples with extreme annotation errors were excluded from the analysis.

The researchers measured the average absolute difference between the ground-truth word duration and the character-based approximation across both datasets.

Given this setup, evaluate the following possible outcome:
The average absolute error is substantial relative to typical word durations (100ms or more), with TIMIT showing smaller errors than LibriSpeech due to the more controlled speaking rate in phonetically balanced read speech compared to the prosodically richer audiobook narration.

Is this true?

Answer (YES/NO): NO